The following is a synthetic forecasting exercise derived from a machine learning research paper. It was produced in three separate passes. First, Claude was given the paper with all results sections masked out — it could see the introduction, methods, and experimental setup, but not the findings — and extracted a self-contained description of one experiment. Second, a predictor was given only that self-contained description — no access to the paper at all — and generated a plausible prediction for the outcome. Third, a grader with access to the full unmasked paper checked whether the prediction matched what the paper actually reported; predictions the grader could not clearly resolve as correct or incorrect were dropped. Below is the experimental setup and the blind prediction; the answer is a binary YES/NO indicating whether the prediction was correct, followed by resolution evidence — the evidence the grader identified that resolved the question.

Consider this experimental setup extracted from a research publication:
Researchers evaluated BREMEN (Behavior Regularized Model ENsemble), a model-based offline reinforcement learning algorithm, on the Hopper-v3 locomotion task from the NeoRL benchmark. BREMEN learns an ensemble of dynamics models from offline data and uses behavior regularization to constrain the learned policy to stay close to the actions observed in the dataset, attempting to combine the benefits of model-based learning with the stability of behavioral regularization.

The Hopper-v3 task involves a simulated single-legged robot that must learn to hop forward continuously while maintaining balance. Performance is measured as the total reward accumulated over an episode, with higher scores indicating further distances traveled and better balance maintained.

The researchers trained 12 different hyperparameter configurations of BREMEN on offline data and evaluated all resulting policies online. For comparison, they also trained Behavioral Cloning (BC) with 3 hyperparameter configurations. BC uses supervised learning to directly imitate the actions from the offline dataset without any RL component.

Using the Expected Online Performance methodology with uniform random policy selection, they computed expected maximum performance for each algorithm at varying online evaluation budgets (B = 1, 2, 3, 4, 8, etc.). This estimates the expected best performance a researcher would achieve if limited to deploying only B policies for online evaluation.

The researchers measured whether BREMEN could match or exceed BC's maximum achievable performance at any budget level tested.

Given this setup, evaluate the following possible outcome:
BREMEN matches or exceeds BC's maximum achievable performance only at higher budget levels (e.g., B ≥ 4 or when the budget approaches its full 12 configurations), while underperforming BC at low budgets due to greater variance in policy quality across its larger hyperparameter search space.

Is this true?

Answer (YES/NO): NO